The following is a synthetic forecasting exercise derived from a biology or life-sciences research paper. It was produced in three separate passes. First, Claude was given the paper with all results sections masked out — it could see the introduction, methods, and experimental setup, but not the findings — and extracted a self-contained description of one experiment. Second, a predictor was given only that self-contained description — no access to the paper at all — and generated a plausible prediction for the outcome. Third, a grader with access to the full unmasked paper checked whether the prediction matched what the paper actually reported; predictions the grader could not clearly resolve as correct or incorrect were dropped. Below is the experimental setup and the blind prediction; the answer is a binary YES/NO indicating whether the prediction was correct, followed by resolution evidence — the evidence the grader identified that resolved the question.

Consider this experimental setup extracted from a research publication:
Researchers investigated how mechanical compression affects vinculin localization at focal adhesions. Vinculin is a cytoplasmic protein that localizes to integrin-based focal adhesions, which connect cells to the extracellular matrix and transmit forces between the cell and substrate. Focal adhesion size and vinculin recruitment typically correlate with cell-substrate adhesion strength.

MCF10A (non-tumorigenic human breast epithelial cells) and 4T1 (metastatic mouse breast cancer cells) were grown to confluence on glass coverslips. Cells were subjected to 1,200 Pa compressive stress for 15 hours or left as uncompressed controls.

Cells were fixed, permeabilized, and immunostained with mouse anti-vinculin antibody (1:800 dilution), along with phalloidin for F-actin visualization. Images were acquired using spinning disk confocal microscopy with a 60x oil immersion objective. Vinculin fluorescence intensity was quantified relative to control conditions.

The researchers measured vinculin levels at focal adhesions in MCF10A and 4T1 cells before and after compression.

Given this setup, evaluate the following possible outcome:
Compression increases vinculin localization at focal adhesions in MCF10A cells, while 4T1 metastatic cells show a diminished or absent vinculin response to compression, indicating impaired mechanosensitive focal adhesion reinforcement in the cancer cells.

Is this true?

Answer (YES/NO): NO